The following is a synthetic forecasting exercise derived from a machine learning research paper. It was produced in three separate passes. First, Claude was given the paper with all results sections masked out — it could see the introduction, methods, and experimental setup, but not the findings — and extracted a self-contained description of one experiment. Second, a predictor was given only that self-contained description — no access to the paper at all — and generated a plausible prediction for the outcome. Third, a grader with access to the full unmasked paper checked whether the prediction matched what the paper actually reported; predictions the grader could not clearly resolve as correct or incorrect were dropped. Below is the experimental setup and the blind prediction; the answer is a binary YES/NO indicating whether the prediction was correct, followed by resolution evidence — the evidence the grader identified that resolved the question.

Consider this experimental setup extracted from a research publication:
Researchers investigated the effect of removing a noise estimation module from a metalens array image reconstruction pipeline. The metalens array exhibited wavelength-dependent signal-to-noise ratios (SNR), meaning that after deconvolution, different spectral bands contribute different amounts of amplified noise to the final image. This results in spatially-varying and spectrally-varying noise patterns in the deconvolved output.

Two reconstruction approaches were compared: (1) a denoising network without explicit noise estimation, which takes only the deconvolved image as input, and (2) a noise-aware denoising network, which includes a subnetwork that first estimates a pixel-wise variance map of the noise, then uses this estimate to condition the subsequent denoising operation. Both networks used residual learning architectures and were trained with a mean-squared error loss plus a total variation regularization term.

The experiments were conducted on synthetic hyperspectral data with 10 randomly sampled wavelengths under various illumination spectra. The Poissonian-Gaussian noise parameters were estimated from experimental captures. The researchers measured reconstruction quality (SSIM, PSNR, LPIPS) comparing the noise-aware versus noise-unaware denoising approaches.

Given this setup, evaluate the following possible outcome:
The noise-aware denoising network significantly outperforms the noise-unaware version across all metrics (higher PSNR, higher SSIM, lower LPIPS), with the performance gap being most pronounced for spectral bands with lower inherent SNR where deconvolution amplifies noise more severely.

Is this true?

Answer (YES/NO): NO